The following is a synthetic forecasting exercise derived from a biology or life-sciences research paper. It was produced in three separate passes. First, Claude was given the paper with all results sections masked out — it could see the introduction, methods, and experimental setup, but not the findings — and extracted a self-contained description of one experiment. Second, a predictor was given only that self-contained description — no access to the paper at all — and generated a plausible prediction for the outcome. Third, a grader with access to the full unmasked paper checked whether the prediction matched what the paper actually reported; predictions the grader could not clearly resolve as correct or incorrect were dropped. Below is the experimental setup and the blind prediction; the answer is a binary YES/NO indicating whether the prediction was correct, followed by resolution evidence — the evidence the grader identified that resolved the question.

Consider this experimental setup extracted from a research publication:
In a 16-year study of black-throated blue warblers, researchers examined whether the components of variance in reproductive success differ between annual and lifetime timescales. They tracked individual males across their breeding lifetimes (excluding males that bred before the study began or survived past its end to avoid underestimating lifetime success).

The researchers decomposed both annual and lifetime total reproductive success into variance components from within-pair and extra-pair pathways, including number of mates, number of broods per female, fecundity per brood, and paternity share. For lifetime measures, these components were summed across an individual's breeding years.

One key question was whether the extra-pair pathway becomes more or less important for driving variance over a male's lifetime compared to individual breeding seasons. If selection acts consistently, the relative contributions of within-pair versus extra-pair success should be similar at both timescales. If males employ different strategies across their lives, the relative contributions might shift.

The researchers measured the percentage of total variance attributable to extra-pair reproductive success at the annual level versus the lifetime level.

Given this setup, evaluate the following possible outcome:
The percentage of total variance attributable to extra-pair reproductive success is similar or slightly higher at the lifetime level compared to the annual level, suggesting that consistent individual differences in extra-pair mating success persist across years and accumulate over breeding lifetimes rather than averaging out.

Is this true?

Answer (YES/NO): NO